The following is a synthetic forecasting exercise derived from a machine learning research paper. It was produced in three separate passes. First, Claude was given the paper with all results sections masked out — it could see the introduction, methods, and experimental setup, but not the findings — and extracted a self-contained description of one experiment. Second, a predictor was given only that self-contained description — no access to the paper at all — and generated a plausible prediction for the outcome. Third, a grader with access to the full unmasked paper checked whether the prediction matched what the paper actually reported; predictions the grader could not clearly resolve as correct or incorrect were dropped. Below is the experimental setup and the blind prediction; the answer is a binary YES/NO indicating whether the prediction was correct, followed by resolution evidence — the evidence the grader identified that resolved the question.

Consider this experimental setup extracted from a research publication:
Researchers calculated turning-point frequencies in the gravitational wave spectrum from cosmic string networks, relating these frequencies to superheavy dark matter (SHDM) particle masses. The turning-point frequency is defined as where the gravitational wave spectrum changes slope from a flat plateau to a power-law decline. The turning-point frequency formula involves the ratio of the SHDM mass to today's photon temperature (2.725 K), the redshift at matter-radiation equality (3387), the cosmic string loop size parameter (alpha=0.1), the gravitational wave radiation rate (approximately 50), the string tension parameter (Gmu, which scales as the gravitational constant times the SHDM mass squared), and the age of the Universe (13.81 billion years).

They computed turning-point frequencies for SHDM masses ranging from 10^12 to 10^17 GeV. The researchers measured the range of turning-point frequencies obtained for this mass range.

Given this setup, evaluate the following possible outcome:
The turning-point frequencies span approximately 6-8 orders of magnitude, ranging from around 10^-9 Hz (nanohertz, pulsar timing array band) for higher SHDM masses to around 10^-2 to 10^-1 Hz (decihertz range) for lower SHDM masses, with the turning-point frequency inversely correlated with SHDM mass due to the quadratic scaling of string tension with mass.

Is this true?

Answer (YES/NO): NO